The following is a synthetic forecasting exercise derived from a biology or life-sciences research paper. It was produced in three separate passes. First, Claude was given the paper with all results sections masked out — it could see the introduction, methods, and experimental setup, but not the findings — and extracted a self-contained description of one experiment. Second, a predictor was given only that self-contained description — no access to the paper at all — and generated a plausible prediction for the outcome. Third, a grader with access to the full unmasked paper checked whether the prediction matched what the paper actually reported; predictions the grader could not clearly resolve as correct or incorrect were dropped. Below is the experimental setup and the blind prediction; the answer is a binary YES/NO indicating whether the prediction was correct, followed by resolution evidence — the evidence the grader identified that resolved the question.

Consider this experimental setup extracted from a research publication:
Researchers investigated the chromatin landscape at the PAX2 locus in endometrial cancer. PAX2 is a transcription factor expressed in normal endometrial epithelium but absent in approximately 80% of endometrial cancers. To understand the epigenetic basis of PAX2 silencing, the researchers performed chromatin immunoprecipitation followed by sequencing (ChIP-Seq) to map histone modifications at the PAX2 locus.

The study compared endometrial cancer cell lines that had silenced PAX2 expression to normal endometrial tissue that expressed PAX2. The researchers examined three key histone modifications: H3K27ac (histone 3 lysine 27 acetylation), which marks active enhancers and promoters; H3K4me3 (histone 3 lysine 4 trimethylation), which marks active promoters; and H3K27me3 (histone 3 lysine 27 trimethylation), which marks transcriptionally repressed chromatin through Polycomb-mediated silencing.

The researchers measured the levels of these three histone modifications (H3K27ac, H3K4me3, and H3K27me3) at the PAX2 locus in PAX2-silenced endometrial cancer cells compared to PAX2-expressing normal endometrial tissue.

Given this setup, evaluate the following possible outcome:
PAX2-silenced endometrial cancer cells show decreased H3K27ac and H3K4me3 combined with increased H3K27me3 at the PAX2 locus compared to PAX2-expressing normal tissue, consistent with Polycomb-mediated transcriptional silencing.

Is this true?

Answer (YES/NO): YES